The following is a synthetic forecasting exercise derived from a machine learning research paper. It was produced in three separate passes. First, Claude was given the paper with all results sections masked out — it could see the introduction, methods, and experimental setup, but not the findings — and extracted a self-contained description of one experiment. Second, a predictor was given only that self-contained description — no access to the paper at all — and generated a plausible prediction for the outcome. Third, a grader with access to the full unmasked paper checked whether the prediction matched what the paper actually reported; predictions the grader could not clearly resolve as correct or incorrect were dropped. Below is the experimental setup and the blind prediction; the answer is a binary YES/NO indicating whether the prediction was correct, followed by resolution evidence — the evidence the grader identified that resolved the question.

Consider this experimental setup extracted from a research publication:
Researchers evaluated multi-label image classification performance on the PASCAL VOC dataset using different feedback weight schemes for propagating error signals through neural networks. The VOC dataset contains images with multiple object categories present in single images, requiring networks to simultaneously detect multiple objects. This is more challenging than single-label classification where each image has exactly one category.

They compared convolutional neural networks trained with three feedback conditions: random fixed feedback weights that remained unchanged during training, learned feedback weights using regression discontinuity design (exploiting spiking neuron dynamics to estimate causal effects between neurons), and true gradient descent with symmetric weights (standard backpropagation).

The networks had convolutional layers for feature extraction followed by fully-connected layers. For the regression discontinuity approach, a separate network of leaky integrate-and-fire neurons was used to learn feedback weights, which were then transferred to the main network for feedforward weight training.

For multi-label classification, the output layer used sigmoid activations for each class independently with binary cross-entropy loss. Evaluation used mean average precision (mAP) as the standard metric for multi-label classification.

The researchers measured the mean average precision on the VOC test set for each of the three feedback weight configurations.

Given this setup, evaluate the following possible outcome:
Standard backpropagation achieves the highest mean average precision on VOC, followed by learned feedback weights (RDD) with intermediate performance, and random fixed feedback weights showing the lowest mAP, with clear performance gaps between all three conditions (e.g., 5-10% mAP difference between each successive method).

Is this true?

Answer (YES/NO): NO